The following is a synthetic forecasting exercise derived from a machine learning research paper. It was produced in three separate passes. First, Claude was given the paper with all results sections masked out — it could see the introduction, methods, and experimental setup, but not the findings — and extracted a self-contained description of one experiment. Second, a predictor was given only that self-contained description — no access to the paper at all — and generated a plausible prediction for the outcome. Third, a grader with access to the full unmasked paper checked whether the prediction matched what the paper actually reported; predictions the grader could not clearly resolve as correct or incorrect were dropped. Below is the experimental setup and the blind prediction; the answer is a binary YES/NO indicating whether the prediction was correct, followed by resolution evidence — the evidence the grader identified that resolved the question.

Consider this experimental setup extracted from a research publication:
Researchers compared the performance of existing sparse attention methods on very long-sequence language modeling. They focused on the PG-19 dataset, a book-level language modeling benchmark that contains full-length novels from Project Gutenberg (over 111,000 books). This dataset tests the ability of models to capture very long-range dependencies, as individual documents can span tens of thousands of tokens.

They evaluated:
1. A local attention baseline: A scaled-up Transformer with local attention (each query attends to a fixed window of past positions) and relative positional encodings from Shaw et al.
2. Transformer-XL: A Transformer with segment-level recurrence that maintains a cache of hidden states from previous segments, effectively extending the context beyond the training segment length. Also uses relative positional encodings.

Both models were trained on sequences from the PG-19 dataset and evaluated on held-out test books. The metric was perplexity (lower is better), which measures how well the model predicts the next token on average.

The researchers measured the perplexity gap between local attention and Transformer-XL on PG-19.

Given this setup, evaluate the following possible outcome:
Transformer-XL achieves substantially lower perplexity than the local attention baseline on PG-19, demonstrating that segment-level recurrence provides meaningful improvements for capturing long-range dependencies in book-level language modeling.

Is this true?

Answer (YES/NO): NO